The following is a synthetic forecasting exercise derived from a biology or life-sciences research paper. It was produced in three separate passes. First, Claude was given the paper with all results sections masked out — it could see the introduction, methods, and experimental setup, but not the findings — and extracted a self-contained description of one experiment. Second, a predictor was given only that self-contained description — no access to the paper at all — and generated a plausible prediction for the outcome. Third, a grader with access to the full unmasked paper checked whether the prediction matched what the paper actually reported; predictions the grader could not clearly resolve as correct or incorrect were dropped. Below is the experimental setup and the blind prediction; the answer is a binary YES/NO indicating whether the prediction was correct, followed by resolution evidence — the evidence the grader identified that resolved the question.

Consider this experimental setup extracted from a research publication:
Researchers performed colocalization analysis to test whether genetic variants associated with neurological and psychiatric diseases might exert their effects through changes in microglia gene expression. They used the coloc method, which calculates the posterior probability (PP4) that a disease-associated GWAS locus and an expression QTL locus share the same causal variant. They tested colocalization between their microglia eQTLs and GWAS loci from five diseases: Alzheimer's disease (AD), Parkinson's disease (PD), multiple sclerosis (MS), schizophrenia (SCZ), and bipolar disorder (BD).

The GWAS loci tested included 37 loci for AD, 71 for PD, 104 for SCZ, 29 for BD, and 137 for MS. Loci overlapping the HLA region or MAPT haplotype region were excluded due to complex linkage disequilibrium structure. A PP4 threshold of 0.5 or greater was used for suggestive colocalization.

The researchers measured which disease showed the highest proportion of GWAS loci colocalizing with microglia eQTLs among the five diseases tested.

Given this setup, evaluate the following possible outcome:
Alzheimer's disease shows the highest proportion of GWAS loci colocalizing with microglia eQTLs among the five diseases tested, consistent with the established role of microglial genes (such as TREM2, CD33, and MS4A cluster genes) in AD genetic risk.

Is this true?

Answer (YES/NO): NO